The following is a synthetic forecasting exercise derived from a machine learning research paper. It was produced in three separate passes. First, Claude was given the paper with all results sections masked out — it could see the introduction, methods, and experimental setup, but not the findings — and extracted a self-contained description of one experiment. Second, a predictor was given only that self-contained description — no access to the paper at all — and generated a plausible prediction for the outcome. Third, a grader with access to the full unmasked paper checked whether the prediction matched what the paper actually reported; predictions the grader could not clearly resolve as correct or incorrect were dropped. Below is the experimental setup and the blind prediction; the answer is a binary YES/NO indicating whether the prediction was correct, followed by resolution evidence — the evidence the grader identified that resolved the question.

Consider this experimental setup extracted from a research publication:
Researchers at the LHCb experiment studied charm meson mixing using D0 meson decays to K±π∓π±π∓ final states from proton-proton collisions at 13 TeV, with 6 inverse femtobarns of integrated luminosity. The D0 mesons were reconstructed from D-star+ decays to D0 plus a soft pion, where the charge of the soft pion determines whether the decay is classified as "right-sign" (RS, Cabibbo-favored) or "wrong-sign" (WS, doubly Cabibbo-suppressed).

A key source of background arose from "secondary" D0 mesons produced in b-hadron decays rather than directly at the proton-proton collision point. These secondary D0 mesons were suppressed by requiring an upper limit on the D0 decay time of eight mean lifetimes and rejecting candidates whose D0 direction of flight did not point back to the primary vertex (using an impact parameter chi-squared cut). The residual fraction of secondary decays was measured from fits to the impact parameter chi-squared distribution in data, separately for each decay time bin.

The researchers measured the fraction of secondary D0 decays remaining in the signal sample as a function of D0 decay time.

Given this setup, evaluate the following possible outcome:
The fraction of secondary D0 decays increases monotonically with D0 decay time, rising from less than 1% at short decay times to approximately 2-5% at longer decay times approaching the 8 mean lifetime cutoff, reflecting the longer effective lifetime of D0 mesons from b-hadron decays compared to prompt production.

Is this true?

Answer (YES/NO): NO